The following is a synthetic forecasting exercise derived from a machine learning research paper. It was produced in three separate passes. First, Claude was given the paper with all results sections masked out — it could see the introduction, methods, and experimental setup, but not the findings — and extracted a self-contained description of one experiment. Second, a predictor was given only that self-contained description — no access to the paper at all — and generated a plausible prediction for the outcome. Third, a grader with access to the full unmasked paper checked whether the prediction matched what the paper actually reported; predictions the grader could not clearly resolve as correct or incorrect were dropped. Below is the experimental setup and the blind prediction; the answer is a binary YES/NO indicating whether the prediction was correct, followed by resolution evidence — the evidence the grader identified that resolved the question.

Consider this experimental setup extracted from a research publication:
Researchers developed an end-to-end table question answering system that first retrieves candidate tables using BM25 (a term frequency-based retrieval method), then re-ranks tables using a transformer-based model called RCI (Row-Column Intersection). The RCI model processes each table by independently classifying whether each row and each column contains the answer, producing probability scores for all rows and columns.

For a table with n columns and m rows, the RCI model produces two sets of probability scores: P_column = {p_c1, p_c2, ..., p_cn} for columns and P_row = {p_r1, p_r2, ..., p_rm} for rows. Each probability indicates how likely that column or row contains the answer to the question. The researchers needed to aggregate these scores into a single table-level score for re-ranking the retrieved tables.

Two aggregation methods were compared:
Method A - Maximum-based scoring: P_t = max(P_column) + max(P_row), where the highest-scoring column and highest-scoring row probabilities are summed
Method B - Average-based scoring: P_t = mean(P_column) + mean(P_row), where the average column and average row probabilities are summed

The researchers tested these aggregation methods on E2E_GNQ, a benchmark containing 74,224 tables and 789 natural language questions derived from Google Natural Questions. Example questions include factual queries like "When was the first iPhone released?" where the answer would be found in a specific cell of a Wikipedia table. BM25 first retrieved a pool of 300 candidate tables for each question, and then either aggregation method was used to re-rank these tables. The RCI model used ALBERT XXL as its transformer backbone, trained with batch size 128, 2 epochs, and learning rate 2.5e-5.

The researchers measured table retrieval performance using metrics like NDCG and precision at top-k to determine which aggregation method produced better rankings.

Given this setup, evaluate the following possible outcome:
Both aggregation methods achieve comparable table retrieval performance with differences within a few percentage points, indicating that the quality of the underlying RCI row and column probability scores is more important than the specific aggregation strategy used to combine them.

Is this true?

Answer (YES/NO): NO